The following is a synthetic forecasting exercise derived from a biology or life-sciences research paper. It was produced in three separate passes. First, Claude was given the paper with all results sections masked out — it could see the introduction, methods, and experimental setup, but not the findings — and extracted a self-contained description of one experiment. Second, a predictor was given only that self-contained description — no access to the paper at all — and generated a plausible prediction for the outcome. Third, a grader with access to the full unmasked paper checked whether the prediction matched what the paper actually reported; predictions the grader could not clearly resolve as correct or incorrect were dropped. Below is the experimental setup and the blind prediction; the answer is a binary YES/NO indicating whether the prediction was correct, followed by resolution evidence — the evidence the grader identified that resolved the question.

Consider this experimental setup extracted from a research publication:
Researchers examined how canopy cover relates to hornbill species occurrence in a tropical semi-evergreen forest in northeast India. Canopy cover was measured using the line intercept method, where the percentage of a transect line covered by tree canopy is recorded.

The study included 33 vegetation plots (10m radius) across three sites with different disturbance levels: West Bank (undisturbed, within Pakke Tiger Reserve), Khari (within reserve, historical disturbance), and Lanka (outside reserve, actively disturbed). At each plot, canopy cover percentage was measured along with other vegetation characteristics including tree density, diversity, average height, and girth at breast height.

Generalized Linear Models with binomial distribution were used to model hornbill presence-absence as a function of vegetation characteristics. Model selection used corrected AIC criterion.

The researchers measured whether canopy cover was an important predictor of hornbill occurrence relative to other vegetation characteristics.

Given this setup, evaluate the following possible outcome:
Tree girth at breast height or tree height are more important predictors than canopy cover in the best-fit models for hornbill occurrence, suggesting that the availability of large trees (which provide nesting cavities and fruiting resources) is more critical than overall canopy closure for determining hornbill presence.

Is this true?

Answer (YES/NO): NO